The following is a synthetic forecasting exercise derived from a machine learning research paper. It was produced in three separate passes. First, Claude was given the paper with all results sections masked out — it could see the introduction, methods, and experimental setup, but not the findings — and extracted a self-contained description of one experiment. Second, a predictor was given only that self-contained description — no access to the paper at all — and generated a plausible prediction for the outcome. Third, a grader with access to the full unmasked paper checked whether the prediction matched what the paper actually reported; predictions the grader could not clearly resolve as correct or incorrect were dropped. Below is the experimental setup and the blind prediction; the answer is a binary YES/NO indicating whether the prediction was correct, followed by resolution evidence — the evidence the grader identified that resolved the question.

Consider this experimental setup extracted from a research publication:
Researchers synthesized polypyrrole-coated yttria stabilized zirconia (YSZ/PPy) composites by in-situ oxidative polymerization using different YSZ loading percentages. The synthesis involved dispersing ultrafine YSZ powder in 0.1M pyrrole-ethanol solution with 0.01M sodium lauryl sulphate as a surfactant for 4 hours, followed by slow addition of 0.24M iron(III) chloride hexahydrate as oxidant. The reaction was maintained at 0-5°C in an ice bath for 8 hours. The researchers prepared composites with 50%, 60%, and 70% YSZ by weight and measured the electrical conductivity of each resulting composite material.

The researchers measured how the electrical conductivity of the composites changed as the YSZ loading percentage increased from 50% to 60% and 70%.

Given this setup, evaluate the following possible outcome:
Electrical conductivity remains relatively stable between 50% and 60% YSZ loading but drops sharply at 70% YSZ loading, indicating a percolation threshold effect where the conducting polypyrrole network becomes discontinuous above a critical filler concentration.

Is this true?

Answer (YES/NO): NO